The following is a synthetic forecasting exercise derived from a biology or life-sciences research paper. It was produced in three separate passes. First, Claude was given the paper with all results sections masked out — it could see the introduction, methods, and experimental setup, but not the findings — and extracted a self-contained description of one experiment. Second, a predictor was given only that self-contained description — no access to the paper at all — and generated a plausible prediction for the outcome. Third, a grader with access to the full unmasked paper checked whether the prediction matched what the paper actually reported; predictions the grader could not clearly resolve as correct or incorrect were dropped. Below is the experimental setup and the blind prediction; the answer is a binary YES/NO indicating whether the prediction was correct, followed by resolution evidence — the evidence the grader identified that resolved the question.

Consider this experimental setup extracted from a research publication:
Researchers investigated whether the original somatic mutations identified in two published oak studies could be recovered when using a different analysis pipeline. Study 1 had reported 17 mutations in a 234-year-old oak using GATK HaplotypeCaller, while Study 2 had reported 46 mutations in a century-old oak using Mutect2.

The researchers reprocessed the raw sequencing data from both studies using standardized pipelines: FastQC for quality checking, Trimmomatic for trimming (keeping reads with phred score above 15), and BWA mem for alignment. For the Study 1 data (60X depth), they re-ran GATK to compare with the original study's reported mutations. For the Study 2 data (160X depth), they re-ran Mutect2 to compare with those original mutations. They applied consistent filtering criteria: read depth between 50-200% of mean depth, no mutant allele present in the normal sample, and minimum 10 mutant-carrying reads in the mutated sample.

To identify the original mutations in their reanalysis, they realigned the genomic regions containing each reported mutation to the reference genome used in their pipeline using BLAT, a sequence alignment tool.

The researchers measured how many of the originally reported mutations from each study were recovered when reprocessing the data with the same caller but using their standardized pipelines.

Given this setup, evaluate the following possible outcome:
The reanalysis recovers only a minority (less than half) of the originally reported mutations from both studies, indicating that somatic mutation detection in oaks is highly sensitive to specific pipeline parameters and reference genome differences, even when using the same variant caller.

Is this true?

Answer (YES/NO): NO